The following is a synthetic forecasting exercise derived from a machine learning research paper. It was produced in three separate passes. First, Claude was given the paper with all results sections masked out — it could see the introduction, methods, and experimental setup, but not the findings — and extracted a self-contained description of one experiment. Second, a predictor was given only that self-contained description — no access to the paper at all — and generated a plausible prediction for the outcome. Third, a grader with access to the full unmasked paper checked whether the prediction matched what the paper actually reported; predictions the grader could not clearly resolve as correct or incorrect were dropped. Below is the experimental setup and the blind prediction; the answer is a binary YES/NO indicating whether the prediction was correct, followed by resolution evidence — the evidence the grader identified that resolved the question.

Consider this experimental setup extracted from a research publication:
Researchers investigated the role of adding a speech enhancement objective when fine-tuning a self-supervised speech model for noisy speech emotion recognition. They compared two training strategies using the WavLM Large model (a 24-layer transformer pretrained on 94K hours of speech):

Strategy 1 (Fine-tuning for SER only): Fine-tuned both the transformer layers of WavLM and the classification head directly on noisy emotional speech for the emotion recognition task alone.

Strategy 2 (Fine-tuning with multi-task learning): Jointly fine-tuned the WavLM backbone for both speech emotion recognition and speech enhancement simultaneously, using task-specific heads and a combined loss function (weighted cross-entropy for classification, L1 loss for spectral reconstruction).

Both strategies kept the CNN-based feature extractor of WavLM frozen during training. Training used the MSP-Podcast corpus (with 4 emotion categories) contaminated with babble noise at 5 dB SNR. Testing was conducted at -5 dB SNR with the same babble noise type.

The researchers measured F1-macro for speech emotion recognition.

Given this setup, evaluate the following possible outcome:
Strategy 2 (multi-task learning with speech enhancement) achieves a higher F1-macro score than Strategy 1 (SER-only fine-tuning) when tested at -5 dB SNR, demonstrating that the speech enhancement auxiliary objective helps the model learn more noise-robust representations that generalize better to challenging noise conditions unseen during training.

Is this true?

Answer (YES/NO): NO